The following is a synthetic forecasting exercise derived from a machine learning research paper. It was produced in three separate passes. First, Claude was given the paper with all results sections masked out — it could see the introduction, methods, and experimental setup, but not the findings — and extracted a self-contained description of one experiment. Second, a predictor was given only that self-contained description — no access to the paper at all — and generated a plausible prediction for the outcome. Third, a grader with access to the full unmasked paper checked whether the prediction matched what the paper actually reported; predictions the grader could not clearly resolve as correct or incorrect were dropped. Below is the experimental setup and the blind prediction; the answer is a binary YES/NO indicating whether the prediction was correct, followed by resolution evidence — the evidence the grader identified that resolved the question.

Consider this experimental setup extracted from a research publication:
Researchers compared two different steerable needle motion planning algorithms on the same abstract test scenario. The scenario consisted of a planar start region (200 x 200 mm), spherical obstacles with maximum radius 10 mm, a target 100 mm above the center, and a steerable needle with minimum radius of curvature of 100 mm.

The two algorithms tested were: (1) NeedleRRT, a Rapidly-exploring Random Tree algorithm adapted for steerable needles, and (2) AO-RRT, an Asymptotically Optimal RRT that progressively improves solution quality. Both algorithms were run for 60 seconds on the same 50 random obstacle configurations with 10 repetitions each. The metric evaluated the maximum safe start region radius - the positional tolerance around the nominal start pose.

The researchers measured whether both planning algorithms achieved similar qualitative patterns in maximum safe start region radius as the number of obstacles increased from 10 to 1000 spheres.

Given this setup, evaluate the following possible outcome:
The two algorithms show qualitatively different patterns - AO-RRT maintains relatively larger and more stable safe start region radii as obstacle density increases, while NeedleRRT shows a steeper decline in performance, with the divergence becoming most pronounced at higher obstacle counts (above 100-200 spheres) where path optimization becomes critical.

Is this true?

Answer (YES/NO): NO